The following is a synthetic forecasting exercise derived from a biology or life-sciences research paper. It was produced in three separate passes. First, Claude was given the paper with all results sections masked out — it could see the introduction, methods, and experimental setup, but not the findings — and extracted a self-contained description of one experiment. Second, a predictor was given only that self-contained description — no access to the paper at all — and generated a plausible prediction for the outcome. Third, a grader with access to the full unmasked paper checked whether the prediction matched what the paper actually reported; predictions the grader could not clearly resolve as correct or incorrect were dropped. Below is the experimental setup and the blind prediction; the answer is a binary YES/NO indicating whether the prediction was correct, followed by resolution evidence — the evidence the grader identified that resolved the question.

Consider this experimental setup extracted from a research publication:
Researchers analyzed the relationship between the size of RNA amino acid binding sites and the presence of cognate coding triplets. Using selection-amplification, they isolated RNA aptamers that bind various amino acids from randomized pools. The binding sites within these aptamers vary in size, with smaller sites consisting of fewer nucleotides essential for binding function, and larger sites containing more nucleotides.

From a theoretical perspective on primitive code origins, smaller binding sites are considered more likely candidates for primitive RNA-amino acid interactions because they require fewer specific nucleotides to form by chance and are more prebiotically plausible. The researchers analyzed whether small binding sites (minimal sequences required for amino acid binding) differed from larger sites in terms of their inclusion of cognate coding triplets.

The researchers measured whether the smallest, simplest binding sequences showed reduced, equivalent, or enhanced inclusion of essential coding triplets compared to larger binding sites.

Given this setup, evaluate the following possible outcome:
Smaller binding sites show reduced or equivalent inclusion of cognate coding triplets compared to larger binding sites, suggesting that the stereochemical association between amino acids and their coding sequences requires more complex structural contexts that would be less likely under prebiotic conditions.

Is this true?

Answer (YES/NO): NO